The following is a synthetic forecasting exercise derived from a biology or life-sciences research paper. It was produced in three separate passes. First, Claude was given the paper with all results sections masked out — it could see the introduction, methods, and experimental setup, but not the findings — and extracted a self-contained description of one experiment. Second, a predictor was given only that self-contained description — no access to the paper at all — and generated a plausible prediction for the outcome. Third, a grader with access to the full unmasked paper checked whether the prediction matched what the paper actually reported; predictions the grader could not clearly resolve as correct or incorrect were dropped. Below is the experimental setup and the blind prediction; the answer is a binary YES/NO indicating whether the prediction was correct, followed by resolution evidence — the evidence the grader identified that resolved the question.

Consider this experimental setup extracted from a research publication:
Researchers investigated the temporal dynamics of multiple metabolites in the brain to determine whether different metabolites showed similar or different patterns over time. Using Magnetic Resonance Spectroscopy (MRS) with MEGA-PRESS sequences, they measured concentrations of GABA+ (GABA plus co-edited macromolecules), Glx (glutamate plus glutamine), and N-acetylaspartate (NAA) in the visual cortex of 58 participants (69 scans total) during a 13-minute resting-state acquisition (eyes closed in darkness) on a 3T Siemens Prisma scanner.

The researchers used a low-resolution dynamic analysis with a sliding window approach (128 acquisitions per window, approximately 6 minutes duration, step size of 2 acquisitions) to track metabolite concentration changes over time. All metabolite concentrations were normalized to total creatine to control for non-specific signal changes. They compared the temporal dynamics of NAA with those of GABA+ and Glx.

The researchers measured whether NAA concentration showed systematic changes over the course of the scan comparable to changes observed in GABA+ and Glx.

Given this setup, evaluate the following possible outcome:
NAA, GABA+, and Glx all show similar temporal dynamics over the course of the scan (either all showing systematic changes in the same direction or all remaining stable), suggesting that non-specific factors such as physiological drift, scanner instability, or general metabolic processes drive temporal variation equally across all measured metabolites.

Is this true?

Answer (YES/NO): NO